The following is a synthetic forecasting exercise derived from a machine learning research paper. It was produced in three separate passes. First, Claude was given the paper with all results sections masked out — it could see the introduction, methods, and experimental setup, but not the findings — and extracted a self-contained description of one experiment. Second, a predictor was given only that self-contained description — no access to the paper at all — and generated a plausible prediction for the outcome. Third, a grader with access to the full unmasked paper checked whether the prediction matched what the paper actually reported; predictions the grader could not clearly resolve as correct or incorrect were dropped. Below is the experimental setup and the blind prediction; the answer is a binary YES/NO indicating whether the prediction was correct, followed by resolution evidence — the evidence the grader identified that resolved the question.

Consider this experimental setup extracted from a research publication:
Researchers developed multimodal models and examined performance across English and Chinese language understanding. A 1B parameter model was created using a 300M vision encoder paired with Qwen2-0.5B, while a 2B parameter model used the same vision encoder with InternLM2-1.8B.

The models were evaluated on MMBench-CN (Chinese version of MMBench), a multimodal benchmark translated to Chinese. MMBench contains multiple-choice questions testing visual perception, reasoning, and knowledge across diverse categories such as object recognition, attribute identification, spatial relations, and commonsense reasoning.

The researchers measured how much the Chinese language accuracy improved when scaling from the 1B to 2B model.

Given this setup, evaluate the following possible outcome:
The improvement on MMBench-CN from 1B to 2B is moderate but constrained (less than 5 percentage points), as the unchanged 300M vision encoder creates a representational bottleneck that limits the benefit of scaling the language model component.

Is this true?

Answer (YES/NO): NO